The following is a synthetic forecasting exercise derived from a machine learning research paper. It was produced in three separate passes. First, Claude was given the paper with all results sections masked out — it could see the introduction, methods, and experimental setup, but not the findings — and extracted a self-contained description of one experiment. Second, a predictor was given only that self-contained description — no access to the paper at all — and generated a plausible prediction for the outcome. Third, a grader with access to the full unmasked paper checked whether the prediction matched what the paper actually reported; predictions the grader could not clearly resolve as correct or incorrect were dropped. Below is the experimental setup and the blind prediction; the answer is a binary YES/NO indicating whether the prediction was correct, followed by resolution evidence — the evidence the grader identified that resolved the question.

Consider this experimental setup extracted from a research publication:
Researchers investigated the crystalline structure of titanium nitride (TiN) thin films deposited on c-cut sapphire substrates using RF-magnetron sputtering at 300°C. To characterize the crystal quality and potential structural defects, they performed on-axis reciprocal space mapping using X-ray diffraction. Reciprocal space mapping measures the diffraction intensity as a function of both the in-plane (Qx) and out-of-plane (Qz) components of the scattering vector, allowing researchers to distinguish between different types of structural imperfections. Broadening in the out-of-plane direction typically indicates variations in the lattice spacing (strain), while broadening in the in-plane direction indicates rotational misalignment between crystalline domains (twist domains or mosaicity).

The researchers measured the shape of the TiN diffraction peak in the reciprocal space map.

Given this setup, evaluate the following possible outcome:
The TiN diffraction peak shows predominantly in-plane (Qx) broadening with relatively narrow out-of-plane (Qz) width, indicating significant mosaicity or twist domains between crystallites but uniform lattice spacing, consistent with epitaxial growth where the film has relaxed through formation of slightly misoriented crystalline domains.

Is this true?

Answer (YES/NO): YES